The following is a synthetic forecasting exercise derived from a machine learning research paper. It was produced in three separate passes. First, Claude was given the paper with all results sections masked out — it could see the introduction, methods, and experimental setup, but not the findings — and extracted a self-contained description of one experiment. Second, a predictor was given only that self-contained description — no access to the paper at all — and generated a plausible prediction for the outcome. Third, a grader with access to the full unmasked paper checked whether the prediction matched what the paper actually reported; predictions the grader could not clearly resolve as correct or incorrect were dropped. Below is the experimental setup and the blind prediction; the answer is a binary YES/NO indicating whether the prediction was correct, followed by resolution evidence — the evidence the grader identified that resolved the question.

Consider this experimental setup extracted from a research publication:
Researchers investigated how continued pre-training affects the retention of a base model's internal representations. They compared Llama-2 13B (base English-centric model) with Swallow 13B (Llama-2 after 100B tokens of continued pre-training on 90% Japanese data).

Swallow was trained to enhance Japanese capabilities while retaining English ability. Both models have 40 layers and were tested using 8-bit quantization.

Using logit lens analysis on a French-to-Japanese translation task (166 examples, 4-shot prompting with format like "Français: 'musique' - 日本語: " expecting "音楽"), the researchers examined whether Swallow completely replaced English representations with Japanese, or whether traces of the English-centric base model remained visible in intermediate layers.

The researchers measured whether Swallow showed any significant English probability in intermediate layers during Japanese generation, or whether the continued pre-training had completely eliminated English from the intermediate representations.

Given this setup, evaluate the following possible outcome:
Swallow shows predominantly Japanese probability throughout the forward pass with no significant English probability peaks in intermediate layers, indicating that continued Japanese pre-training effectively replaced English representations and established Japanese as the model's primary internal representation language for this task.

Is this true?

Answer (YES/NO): NO